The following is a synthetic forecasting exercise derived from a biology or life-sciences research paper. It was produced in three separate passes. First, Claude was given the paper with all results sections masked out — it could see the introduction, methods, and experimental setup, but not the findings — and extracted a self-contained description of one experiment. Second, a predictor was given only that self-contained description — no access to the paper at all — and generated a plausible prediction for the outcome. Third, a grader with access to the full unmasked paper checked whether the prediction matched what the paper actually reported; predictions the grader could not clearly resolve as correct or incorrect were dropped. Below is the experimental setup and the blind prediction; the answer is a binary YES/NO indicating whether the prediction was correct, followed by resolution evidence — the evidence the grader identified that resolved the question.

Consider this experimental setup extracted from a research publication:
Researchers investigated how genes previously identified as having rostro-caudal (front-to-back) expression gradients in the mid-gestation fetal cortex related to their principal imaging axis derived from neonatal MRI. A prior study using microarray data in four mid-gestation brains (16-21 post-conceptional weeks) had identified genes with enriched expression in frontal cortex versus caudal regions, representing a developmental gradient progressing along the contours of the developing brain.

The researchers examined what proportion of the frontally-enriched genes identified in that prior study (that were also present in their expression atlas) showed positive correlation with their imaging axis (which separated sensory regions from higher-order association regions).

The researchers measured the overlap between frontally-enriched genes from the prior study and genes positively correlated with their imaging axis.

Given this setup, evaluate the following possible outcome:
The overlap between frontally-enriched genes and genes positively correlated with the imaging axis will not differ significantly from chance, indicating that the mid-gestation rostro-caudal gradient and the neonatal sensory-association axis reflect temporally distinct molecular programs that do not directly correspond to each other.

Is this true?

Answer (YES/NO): NO